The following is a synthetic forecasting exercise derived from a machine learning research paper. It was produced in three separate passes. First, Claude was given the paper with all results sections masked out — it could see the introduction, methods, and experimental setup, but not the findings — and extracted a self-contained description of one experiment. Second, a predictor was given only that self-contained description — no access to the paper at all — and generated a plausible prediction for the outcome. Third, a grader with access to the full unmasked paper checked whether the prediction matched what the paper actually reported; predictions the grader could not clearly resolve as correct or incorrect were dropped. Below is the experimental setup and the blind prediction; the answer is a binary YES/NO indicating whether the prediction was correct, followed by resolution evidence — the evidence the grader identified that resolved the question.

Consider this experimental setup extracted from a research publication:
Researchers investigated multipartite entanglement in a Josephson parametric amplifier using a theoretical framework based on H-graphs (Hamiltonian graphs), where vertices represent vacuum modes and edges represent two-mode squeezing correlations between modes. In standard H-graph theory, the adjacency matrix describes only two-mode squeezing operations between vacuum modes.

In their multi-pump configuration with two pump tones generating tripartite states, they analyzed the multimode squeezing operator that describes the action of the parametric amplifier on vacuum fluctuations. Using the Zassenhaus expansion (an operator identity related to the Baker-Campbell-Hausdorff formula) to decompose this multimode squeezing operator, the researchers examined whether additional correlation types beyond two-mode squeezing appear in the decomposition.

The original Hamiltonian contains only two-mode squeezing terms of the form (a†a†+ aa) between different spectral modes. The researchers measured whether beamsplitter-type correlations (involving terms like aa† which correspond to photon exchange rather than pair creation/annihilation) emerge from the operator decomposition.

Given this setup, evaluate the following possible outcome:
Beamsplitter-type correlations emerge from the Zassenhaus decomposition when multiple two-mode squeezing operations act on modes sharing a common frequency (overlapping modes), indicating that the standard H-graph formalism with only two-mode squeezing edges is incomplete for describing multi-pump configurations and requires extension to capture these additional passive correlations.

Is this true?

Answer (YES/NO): YES